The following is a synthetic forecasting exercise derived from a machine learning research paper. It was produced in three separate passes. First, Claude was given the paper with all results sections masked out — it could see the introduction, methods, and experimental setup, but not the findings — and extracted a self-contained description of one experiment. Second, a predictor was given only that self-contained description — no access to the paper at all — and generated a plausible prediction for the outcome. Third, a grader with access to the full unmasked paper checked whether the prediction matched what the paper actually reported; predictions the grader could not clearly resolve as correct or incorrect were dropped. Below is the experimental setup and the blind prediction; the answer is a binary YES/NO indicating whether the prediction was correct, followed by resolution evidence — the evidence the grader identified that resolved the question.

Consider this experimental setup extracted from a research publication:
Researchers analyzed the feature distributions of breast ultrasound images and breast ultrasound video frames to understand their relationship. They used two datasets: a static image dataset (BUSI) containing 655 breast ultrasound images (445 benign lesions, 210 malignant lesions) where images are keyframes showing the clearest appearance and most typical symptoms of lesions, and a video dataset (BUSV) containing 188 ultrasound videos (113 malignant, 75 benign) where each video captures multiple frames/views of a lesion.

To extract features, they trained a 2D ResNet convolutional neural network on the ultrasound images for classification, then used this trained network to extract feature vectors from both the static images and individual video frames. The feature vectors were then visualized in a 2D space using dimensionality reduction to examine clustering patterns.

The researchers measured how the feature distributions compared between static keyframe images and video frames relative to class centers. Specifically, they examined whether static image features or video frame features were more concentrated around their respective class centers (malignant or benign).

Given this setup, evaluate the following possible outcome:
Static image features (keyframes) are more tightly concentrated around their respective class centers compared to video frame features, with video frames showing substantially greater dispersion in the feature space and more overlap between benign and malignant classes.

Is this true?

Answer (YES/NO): YES